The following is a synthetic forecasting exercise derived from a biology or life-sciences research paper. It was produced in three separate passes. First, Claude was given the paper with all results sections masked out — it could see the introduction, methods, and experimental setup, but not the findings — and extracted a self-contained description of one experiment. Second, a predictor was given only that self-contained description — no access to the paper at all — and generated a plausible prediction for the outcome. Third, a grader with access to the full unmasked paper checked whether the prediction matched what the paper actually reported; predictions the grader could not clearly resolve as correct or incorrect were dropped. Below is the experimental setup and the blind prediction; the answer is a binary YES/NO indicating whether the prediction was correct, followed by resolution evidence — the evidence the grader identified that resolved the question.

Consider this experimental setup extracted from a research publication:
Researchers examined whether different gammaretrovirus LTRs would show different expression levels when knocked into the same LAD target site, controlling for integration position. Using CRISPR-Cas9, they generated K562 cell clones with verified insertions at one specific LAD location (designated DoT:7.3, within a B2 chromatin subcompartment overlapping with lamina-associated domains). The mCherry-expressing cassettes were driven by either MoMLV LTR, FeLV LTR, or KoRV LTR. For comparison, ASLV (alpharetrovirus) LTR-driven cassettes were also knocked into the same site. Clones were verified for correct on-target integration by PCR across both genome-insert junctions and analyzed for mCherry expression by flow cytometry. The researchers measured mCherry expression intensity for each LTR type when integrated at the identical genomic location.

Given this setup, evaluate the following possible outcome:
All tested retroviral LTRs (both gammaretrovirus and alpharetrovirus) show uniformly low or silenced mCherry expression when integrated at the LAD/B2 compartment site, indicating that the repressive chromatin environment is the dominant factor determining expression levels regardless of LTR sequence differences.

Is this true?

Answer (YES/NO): NO